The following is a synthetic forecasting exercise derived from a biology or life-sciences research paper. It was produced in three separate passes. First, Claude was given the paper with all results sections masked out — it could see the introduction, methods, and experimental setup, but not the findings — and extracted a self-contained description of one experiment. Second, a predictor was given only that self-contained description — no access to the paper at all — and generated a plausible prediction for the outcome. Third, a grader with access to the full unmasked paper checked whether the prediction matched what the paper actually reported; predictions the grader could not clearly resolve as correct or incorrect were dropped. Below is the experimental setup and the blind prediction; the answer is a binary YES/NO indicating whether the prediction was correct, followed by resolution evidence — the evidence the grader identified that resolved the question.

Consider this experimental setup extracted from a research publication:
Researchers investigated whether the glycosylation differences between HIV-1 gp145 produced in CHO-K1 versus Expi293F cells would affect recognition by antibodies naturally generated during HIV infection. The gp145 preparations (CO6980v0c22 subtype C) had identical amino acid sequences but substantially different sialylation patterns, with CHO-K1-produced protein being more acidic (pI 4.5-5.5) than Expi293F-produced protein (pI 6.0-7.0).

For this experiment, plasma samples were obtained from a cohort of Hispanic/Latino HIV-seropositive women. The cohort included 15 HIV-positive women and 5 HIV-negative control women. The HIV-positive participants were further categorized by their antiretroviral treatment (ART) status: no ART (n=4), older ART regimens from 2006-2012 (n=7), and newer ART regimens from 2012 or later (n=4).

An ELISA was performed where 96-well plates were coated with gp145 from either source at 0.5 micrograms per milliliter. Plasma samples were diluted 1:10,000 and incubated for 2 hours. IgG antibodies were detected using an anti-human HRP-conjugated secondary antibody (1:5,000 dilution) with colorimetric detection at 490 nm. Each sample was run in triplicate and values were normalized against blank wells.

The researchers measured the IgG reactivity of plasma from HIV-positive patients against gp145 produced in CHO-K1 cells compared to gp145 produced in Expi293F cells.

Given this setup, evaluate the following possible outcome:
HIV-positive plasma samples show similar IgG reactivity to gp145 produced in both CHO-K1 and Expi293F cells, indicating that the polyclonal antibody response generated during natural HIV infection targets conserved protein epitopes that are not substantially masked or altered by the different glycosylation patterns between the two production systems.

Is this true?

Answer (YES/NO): YES